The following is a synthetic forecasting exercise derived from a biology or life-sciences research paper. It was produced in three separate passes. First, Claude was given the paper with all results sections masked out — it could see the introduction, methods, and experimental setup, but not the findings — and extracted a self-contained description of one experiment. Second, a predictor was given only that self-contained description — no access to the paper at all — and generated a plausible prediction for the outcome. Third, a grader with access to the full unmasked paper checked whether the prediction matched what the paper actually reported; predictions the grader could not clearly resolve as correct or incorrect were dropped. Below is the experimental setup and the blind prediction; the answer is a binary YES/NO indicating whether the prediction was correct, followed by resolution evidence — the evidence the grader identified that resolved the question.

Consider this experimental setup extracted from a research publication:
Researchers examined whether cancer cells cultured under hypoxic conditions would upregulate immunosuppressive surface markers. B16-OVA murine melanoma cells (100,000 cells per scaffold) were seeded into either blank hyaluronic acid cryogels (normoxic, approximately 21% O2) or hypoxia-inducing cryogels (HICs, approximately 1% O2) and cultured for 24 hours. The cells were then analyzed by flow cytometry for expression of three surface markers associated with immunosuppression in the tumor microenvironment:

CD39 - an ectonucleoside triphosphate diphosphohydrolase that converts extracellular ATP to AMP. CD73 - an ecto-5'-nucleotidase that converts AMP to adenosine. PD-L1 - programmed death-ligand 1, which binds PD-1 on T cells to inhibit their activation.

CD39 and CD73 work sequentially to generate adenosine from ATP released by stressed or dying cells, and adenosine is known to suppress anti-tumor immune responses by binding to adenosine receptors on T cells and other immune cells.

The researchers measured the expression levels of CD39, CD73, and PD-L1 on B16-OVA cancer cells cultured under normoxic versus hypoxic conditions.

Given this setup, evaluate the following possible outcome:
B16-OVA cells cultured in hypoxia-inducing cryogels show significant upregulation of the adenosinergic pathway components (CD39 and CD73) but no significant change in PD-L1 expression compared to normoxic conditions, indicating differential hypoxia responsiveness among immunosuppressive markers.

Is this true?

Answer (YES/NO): NO